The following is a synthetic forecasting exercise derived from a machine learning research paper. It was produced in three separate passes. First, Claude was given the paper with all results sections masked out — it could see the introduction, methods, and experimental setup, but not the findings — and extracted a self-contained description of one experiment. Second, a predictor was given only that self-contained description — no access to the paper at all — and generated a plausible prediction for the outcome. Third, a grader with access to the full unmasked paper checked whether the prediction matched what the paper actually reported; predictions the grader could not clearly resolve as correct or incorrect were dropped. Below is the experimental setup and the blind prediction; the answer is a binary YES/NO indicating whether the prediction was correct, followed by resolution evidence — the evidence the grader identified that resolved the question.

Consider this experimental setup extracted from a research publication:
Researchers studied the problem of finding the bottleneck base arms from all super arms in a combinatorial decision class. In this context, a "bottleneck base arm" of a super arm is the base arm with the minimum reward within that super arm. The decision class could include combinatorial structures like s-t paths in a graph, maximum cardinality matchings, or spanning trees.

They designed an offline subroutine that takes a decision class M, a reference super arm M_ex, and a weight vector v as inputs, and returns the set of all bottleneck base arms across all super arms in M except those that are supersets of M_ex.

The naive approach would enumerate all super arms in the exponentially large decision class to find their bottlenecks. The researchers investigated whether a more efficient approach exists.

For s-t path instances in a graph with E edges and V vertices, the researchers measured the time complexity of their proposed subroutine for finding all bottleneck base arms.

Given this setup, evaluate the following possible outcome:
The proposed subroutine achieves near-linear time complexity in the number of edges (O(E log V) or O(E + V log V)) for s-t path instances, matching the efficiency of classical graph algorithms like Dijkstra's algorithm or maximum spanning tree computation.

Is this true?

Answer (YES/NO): NO